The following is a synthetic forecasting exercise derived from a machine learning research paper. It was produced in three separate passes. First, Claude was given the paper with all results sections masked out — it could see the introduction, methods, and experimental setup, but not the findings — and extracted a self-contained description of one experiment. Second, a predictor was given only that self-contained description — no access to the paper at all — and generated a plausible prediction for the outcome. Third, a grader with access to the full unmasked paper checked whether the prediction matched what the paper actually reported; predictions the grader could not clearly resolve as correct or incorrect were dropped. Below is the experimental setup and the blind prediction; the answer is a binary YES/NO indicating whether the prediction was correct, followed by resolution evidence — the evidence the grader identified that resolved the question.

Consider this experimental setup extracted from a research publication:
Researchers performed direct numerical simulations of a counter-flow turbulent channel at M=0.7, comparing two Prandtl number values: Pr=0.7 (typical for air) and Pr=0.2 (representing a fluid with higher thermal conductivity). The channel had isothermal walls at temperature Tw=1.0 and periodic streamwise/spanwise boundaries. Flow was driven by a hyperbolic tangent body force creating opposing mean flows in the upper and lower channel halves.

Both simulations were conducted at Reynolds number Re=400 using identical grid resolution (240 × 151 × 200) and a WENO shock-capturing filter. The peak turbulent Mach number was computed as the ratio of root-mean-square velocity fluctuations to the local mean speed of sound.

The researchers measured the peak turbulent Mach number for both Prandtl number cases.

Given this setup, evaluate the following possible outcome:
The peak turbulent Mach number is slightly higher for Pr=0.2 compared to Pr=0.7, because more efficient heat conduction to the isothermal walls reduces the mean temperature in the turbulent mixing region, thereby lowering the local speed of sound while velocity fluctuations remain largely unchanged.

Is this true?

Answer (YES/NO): NO